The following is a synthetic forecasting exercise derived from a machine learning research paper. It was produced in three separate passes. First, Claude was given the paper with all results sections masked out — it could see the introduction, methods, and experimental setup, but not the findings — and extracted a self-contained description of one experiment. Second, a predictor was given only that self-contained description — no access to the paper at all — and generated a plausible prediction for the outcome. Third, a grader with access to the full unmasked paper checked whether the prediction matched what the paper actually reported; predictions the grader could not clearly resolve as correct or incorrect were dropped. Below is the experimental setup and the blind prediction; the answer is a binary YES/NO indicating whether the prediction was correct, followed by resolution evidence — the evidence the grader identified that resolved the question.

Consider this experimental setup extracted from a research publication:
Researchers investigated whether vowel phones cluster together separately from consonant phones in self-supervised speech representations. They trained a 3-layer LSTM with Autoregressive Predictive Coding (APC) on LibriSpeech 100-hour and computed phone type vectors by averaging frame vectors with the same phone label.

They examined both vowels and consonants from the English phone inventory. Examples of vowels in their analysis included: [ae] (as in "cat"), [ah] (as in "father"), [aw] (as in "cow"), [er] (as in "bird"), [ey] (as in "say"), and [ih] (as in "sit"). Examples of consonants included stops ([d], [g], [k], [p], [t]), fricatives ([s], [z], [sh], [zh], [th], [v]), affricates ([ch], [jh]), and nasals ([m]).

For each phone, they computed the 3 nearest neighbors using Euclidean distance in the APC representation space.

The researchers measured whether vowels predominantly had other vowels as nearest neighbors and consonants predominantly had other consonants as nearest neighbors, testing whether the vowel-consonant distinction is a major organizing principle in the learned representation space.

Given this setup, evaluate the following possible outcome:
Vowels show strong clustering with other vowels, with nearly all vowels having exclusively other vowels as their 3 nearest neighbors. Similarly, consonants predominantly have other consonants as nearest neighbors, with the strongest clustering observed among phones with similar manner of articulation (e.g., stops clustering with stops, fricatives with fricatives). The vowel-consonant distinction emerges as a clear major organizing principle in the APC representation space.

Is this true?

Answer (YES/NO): NO